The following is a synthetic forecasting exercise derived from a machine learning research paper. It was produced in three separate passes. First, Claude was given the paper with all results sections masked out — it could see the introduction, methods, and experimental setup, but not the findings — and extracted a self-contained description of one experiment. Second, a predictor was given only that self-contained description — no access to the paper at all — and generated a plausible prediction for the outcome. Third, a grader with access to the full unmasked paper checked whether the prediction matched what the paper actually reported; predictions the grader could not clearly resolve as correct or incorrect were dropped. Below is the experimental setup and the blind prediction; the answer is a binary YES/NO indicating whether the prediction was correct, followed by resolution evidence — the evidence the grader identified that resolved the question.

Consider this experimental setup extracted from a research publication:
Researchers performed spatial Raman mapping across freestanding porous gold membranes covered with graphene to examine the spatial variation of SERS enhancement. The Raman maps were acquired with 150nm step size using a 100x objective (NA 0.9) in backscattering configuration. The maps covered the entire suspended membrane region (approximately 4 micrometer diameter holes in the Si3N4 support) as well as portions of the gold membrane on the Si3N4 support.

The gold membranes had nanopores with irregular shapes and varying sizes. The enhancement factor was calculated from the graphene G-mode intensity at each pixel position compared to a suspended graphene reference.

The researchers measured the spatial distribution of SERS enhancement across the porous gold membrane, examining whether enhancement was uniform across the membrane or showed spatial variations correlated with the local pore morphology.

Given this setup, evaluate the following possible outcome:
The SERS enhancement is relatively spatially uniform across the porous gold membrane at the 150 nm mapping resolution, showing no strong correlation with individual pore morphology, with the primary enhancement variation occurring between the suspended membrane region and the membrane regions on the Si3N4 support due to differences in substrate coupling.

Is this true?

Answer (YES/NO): NO